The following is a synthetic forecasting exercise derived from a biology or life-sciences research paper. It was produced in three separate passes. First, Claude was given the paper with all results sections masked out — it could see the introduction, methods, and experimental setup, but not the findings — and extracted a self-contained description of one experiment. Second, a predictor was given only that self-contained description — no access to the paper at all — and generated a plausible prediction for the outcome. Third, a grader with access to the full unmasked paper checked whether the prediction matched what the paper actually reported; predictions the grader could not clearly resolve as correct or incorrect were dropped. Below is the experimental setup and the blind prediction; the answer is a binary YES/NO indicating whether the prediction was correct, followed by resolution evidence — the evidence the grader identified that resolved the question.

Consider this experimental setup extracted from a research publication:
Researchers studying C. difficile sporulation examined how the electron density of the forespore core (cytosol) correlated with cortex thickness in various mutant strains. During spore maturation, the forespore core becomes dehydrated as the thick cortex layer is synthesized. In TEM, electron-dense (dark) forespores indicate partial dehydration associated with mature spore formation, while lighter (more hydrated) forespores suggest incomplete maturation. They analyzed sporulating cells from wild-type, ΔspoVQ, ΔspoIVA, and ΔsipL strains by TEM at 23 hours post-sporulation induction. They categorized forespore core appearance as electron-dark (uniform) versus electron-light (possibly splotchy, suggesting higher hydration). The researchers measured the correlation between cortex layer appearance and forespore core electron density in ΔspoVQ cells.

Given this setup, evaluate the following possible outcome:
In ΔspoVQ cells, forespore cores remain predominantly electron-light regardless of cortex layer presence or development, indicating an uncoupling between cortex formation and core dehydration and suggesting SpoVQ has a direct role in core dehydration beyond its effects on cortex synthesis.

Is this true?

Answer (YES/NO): NO